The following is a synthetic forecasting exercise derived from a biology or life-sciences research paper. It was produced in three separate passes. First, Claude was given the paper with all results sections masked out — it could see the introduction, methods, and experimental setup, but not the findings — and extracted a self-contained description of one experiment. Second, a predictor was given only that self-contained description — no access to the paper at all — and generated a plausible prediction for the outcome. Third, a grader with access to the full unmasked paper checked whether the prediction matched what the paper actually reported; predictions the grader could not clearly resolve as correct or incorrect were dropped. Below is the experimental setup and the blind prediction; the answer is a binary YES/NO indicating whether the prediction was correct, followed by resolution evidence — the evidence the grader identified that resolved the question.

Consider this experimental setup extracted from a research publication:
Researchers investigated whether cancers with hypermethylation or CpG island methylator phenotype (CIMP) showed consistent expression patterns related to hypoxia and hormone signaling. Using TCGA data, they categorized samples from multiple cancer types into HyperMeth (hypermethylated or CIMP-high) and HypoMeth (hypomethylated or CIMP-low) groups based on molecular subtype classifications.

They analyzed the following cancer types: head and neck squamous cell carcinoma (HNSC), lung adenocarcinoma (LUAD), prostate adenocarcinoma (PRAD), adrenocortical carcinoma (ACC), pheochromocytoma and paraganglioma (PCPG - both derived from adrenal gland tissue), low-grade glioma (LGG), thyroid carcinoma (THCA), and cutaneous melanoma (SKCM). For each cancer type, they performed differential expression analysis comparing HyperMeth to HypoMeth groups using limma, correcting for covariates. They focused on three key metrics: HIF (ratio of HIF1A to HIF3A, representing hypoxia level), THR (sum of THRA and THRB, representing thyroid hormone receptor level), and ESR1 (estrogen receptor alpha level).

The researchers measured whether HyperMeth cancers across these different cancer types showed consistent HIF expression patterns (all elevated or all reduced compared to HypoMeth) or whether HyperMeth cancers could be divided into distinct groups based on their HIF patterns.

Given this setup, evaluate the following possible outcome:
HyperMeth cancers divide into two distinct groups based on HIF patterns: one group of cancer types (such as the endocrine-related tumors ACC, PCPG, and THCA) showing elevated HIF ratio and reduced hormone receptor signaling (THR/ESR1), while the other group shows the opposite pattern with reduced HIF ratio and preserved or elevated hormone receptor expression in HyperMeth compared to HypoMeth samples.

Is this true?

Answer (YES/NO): NO